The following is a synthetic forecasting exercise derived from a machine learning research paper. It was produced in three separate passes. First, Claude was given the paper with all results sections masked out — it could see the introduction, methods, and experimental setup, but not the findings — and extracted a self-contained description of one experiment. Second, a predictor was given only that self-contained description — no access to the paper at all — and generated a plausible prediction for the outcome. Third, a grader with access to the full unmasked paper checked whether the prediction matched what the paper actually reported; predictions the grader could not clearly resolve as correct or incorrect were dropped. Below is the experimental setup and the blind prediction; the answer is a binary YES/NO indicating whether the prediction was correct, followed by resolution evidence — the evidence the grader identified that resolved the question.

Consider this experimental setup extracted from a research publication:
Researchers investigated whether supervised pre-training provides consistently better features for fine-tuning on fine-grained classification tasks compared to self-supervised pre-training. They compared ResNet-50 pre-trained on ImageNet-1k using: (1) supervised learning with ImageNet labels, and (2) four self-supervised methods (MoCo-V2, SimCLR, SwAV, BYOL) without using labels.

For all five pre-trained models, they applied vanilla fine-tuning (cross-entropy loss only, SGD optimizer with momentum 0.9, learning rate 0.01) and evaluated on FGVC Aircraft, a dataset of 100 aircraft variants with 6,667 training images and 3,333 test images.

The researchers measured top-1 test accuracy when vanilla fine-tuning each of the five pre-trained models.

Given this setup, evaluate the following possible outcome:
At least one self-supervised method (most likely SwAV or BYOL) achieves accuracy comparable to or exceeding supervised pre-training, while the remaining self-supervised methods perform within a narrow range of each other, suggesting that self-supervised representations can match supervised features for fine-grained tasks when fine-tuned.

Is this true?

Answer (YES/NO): NO